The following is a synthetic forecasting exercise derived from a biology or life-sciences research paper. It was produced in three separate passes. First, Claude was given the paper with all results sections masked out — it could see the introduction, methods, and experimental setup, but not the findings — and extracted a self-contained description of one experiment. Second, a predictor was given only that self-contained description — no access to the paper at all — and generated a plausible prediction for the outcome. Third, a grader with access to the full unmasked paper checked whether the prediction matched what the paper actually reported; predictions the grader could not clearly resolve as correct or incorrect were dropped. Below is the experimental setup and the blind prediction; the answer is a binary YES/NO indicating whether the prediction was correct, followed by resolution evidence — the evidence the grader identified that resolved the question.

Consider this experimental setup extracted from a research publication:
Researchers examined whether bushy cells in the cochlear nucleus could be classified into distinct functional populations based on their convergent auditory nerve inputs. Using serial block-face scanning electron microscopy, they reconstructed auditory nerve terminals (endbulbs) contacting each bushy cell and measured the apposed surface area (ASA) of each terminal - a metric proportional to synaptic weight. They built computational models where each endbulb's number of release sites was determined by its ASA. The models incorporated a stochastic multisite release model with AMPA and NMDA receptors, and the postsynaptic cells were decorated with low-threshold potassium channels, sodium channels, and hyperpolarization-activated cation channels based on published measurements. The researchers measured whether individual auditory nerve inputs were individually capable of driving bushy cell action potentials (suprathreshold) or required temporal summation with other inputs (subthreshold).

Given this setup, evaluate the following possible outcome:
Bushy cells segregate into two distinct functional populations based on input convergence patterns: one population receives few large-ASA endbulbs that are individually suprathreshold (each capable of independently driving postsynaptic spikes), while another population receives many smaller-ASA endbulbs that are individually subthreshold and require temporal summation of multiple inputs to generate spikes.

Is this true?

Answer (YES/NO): NO